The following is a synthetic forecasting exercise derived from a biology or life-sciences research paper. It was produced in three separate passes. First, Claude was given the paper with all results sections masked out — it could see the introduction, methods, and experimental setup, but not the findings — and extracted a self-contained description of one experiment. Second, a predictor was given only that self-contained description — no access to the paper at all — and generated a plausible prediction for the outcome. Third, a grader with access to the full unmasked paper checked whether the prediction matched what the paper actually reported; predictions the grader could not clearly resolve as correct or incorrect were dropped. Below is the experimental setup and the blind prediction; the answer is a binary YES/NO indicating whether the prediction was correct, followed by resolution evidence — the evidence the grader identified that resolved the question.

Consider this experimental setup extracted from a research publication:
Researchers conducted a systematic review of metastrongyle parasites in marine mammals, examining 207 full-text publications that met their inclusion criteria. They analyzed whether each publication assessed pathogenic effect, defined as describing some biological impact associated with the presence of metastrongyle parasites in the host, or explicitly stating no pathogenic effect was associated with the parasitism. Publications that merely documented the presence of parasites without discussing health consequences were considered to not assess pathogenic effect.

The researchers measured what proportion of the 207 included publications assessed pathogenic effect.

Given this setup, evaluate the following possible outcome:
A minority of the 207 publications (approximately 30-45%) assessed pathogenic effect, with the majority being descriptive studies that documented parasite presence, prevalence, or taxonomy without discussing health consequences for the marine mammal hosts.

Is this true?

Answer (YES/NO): NO